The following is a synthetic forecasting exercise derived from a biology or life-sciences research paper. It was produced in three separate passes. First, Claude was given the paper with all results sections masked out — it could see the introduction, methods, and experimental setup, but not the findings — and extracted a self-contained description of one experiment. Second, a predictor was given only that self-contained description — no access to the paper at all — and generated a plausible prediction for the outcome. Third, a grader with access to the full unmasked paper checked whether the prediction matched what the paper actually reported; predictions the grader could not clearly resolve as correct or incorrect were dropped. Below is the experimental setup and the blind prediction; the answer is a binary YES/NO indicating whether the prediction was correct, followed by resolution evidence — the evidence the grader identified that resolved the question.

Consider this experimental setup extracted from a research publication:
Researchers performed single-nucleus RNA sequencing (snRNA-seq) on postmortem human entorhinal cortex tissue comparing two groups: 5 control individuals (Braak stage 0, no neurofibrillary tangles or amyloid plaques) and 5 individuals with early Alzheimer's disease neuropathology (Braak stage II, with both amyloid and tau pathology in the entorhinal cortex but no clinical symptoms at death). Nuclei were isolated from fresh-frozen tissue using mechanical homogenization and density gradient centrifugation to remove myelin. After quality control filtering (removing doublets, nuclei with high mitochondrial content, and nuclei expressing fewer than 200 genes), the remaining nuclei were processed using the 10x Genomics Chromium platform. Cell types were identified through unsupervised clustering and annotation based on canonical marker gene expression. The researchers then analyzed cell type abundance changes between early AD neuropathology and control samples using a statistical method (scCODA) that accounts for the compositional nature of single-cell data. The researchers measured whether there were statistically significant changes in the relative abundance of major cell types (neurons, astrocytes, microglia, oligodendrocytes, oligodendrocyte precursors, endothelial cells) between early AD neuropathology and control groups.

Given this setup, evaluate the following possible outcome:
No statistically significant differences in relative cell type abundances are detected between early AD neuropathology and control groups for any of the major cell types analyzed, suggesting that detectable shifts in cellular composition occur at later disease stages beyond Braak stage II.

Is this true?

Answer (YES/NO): YES